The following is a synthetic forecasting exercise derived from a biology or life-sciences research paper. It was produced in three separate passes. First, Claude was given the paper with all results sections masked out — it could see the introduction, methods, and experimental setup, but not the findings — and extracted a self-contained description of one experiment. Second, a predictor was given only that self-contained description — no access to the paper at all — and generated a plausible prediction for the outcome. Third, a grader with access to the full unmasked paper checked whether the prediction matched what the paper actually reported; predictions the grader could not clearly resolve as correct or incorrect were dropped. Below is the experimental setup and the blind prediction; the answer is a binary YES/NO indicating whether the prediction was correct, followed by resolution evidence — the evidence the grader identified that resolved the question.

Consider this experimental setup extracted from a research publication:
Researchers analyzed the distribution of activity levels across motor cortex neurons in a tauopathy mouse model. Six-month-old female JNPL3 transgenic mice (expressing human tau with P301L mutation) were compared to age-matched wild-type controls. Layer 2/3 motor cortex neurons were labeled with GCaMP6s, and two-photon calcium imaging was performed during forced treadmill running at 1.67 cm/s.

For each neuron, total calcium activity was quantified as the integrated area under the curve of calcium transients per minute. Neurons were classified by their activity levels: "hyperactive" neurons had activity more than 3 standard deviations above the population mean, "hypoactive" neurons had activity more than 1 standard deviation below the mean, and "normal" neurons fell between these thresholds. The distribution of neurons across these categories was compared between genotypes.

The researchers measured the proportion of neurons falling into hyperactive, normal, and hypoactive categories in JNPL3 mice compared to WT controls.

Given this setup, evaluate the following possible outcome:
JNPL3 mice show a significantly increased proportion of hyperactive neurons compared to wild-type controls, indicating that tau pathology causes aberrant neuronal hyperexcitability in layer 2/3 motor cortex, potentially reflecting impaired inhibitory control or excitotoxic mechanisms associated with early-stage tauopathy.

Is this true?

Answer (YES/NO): NO